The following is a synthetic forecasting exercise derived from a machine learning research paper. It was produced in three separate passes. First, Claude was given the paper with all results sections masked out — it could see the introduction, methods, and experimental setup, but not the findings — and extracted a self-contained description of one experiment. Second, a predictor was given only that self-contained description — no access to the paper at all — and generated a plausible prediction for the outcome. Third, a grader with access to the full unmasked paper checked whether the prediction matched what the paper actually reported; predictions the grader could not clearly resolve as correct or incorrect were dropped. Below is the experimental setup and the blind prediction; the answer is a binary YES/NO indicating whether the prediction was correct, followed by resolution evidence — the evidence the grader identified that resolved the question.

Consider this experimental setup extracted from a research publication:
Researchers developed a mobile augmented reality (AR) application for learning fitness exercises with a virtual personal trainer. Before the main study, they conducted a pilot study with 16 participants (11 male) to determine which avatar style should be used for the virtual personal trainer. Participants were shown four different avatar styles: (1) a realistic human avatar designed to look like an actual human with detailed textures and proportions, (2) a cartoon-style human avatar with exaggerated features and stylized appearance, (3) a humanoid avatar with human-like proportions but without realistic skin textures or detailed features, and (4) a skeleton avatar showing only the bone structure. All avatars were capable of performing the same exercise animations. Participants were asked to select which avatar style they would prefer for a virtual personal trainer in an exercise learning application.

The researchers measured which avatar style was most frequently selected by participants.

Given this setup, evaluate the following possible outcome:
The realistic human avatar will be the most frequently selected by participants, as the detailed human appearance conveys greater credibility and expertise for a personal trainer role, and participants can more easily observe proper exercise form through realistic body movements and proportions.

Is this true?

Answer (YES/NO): YES